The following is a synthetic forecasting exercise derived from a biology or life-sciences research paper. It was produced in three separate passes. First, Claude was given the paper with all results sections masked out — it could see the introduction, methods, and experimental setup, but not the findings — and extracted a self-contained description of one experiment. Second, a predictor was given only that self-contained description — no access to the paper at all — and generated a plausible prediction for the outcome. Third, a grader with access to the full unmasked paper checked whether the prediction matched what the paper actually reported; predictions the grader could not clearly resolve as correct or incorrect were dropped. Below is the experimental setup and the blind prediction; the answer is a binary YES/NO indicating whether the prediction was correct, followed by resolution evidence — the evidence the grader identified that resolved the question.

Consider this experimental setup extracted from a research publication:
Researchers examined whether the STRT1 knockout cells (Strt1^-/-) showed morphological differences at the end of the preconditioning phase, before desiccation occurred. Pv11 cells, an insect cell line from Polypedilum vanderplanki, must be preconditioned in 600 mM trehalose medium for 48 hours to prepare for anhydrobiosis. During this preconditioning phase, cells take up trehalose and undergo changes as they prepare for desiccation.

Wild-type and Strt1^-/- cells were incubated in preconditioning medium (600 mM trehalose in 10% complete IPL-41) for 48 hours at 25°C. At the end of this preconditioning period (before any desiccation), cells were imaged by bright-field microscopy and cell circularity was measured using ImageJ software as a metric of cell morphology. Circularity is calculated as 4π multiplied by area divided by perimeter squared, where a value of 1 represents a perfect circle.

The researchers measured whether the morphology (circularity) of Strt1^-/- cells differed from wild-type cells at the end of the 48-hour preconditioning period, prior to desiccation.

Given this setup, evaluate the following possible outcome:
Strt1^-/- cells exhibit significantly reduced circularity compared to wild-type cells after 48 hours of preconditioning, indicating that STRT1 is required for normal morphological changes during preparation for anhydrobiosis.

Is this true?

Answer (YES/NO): NO